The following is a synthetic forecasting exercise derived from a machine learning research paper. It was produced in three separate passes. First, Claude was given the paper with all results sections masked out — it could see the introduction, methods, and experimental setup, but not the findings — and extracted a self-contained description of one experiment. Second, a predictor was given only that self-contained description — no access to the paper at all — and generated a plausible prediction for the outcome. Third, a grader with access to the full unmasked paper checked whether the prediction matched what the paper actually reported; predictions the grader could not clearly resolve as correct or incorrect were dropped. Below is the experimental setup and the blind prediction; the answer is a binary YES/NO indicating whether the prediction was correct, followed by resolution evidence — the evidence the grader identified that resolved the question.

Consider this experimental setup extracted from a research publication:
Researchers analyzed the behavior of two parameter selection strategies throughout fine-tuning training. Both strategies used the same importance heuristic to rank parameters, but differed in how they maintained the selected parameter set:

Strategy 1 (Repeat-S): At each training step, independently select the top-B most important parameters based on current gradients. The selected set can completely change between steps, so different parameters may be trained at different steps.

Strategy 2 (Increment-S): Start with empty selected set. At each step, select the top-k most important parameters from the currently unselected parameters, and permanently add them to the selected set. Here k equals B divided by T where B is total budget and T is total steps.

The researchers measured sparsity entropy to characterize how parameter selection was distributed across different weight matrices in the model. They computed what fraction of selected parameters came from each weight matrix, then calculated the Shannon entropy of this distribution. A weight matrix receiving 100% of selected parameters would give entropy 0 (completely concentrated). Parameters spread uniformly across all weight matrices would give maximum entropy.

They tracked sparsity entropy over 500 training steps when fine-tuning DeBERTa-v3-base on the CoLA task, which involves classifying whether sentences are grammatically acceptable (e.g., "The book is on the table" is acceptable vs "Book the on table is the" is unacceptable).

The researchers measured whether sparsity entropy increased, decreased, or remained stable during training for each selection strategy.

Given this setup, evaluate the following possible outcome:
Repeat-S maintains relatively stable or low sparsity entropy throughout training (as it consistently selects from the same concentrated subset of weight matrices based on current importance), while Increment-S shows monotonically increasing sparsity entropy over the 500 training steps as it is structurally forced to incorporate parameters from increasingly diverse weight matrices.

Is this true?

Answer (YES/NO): NO